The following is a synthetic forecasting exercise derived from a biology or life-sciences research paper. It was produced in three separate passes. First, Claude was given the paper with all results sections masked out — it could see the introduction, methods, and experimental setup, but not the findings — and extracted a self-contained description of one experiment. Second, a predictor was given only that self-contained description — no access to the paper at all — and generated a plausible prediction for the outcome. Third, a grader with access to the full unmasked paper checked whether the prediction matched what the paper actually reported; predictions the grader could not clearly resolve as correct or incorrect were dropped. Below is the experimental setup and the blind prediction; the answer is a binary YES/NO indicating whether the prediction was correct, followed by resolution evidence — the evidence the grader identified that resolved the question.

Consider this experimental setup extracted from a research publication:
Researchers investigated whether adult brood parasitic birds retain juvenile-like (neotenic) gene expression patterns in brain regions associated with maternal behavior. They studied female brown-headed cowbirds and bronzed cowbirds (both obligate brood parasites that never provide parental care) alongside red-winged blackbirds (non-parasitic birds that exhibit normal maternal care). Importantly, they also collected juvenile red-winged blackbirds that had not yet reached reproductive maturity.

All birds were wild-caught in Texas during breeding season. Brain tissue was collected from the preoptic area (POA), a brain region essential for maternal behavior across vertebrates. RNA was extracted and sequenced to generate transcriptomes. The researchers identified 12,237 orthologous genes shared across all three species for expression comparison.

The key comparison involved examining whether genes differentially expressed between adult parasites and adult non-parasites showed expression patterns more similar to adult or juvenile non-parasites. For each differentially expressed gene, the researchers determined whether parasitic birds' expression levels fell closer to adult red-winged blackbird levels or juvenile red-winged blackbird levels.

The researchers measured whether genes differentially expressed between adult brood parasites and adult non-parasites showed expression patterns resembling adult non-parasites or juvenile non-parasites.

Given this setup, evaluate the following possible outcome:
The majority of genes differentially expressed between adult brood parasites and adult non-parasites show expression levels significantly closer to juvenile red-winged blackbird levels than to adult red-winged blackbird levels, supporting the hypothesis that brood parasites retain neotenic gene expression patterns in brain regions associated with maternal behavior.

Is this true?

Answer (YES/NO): YES